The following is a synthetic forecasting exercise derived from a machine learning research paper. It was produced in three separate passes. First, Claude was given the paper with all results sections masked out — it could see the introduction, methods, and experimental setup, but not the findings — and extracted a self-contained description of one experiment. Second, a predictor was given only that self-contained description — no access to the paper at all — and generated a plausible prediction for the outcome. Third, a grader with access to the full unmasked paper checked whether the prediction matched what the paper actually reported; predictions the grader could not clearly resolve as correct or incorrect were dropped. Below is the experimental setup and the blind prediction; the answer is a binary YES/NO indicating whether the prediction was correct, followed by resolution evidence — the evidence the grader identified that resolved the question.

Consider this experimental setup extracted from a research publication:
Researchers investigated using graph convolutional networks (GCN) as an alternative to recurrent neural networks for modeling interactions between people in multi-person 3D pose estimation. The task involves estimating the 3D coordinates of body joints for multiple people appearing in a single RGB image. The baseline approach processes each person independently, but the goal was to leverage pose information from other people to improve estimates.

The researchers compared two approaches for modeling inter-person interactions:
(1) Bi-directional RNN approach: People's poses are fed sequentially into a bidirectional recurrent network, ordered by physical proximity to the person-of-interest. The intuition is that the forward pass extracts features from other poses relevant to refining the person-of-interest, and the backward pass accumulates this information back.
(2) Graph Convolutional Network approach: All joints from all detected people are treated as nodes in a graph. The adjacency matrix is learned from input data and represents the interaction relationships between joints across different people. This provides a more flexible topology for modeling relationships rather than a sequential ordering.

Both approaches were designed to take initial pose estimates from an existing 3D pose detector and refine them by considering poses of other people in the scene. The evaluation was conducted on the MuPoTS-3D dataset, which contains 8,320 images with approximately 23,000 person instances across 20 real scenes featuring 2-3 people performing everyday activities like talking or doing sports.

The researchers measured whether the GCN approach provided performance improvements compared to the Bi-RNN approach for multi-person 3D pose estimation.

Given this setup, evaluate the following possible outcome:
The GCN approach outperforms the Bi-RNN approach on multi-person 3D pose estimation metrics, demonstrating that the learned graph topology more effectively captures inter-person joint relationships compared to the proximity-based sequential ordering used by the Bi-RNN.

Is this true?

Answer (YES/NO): NO